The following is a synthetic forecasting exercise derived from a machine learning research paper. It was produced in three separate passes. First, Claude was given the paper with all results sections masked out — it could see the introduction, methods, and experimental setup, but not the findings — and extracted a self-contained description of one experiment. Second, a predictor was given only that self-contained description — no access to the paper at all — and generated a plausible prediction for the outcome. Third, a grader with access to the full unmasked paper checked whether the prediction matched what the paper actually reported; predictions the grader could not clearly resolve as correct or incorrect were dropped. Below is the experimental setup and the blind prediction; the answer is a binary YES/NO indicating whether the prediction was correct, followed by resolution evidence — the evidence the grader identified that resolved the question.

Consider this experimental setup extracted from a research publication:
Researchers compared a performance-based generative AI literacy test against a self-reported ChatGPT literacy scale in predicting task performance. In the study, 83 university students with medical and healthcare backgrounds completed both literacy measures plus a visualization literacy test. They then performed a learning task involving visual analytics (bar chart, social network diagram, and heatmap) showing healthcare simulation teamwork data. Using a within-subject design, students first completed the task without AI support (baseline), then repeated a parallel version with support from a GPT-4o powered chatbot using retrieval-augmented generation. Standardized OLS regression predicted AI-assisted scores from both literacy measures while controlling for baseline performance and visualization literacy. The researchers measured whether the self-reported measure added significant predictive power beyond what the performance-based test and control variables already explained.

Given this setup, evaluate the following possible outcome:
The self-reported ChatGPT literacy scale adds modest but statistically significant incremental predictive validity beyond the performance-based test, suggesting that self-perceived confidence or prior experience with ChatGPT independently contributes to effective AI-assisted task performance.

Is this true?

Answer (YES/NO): NO